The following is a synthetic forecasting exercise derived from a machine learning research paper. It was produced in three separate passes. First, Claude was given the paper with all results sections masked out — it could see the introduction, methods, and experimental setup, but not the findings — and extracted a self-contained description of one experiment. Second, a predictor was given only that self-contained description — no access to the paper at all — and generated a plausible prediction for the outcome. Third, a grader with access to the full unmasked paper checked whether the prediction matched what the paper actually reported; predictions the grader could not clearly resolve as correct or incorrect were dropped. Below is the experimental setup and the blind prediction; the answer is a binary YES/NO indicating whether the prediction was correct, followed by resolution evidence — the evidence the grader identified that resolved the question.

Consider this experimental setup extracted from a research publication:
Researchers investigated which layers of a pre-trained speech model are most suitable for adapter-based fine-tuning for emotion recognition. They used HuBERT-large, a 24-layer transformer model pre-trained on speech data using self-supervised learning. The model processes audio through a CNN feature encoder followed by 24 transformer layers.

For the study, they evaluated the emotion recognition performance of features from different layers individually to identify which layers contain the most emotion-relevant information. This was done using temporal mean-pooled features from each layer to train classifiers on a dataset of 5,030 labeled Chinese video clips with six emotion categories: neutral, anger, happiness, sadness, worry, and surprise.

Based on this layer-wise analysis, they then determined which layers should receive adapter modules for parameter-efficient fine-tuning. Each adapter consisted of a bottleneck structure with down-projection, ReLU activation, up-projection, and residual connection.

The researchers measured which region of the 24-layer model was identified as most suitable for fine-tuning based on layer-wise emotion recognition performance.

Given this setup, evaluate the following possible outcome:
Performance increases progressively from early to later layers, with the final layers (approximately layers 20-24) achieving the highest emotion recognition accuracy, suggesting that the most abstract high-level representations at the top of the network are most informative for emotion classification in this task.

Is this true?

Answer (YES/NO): NO